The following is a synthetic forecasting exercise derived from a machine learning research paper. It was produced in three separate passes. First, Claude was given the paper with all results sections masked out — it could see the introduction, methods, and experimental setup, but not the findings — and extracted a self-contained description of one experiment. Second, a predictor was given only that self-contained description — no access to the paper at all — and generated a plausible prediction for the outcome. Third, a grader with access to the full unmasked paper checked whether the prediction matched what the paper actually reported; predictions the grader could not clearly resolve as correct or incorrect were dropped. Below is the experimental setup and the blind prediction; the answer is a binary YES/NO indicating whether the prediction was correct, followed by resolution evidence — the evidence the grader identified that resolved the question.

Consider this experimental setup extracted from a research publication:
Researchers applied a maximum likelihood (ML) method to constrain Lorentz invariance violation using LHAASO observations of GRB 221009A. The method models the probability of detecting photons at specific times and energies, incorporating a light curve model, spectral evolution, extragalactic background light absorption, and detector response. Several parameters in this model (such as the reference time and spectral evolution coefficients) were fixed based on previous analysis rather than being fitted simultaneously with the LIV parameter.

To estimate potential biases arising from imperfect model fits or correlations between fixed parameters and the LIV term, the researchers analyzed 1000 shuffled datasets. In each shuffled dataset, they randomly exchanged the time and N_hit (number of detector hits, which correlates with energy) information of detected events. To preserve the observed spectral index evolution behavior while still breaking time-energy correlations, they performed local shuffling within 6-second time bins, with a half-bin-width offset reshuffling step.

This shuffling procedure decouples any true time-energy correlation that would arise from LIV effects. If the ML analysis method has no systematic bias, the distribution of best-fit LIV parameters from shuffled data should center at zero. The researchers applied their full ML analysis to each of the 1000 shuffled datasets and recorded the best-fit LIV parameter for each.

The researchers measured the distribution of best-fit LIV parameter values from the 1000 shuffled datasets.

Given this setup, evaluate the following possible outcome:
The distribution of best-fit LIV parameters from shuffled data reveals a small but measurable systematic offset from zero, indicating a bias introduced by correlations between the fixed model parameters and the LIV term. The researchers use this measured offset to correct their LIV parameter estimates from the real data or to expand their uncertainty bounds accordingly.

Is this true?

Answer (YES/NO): YES